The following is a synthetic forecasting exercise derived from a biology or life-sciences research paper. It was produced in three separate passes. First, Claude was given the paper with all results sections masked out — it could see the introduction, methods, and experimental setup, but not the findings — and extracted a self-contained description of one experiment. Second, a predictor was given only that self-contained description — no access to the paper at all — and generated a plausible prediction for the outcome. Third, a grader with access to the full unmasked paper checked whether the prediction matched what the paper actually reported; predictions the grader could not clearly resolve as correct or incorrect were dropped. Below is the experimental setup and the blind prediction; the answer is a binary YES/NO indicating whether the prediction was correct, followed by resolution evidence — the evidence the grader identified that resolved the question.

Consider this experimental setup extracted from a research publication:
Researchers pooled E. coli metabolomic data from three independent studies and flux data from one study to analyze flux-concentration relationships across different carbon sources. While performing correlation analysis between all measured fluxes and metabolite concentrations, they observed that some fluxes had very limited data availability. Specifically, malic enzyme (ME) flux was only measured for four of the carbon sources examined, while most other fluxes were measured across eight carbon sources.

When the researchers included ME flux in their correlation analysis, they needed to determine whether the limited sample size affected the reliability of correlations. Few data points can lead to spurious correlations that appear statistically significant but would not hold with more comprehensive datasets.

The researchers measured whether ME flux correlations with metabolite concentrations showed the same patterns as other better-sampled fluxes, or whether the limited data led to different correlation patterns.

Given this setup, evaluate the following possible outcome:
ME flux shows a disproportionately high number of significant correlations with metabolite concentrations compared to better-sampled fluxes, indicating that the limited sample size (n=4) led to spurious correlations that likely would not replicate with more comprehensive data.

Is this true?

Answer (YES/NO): YES